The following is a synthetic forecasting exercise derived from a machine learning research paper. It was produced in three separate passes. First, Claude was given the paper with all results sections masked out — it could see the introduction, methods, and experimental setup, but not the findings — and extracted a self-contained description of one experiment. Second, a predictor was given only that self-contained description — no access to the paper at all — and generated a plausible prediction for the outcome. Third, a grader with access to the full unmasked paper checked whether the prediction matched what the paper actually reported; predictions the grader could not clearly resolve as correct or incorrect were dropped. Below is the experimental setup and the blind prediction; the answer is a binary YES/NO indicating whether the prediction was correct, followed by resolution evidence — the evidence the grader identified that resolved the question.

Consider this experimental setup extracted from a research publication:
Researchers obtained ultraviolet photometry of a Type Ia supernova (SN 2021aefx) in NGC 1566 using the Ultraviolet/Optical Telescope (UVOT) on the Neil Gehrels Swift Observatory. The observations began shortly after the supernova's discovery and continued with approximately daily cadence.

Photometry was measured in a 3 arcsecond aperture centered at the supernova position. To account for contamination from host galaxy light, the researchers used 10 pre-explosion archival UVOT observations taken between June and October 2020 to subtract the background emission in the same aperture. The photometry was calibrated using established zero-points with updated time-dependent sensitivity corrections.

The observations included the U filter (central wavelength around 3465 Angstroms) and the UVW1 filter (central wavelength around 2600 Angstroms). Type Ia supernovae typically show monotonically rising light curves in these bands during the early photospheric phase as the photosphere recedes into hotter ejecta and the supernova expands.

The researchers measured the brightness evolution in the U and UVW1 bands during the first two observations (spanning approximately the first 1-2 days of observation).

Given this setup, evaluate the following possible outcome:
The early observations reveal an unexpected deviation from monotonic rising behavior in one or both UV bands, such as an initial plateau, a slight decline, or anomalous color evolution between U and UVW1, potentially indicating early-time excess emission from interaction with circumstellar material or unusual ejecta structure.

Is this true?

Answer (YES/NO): YES